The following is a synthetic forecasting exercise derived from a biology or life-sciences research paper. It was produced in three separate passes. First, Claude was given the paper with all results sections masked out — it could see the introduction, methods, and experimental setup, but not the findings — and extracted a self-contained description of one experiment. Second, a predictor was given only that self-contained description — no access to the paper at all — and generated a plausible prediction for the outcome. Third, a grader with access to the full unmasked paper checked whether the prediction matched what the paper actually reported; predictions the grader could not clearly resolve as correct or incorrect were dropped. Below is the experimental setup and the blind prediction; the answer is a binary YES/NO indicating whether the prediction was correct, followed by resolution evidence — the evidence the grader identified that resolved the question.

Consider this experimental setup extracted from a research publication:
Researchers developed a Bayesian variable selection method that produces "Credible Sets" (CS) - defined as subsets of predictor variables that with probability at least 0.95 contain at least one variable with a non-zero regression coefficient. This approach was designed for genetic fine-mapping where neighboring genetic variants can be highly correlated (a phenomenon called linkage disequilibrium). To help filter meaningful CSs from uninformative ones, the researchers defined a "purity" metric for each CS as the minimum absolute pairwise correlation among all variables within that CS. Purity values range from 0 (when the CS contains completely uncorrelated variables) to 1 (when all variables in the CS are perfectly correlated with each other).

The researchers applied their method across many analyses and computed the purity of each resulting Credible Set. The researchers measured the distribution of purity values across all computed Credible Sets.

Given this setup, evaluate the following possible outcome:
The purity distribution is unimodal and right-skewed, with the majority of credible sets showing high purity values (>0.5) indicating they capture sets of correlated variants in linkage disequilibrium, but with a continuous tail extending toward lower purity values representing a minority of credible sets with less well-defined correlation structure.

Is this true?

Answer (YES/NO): NO